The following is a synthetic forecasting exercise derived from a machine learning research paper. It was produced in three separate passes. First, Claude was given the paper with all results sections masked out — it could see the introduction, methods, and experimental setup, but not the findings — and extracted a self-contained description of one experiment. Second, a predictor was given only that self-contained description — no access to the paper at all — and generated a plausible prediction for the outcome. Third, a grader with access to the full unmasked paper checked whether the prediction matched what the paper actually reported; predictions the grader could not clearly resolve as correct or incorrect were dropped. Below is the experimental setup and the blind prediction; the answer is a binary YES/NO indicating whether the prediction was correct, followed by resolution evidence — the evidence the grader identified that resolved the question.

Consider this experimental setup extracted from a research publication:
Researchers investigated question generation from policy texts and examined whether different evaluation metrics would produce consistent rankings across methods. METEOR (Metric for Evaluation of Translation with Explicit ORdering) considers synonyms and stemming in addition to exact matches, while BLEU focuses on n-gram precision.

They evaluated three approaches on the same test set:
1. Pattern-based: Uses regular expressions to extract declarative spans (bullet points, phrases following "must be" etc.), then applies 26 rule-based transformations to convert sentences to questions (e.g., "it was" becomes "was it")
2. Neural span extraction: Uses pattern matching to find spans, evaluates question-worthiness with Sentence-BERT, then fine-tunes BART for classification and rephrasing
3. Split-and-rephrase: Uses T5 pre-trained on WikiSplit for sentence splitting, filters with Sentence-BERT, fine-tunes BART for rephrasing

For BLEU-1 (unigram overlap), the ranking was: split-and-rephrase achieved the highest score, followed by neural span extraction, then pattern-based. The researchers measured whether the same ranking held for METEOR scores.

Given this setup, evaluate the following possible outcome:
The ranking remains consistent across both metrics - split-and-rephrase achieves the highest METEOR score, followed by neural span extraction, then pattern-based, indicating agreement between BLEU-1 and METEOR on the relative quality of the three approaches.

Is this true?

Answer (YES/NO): NO